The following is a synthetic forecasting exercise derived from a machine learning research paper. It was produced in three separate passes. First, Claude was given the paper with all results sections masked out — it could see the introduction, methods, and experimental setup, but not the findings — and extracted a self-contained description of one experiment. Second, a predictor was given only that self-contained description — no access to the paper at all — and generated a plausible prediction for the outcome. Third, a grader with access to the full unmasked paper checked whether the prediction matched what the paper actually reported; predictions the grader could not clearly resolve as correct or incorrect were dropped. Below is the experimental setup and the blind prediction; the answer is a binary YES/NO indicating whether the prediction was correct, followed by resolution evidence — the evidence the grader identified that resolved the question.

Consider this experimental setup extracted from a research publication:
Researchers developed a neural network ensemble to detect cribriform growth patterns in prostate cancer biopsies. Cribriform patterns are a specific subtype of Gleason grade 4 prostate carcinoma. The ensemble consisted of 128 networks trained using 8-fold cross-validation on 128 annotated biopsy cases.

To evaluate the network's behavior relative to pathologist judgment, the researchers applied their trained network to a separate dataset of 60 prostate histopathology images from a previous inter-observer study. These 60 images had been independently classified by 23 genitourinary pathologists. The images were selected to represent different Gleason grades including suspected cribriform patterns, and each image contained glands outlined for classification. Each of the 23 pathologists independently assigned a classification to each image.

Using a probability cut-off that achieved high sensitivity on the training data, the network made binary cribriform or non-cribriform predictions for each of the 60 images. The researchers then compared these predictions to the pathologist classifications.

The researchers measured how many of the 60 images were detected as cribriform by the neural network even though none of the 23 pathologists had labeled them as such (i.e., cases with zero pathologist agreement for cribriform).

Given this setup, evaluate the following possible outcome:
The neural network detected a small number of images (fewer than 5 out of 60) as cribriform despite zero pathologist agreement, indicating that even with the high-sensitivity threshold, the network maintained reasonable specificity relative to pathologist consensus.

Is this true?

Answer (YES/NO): NO